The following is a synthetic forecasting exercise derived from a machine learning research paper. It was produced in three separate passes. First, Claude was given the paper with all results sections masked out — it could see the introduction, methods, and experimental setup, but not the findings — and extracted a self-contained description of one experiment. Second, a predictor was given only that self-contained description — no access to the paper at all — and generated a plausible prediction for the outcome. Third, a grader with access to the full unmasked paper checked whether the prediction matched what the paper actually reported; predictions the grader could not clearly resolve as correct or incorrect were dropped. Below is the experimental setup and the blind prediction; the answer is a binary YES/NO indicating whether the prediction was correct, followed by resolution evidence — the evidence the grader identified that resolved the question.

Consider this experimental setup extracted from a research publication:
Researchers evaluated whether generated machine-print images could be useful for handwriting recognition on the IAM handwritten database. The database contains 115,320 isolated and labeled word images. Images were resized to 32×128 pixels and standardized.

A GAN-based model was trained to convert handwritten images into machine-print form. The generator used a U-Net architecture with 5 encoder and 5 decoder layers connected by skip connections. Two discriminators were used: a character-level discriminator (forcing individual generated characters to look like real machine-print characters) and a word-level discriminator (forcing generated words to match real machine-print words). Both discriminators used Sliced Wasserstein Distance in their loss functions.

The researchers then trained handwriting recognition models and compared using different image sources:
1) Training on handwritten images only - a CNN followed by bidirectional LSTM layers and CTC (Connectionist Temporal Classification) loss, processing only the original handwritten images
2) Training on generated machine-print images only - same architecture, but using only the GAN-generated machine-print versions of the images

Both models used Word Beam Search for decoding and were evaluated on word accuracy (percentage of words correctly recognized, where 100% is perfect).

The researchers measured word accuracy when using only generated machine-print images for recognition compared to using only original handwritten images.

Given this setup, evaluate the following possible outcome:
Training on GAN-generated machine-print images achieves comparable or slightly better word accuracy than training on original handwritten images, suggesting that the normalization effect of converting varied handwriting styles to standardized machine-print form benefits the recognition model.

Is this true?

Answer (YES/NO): NO